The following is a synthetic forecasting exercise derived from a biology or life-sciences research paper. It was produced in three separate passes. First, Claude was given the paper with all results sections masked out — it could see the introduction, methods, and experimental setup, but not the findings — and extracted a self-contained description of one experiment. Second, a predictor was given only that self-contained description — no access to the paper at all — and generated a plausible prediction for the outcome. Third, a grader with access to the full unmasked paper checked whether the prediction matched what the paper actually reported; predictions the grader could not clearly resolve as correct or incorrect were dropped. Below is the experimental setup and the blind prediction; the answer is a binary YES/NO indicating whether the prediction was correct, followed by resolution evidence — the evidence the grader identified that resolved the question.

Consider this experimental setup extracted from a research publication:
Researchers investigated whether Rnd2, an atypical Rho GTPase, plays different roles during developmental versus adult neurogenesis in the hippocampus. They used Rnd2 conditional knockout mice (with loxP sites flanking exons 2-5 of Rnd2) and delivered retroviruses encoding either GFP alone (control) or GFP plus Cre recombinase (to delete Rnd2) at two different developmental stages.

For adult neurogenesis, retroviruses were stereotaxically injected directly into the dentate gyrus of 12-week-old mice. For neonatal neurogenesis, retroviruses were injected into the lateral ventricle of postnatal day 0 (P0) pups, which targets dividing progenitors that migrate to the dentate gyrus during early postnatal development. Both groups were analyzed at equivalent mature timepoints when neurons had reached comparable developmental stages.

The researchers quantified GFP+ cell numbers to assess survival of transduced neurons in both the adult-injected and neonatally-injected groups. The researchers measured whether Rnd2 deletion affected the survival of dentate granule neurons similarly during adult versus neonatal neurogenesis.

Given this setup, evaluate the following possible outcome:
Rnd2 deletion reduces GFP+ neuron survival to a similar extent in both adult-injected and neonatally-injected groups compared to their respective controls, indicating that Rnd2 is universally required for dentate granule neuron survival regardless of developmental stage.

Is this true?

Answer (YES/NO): NO